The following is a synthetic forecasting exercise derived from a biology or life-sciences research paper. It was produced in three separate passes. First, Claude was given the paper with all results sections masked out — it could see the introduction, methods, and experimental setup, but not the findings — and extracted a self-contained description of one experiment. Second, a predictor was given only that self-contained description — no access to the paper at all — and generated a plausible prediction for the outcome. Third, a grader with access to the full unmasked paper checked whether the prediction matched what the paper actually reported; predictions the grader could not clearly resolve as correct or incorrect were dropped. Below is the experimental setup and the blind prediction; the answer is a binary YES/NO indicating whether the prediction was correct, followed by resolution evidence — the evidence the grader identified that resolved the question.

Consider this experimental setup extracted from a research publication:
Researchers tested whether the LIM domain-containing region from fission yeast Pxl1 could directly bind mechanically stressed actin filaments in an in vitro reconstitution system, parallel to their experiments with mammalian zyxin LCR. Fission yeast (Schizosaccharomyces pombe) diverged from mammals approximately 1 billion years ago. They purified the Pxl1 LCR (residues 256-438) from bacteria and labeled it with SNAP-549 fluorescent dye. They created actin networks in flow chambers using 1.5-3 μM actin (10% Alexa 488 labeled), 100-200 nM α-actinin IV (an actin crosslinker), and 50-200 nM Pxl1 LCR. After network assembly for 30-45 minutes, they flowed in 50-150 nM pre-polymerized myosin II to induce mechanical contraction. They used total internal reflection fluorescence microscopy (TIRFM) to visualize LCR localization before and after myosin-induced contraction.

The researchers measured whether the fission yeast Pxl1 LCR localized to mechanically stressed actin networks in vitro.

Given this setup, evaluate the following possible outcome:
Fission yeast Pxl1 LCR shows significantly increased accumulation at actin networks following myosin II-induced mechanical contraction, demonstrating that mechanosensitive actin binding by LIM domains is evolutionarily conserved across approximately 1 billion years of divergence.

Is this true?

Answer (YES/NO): YES